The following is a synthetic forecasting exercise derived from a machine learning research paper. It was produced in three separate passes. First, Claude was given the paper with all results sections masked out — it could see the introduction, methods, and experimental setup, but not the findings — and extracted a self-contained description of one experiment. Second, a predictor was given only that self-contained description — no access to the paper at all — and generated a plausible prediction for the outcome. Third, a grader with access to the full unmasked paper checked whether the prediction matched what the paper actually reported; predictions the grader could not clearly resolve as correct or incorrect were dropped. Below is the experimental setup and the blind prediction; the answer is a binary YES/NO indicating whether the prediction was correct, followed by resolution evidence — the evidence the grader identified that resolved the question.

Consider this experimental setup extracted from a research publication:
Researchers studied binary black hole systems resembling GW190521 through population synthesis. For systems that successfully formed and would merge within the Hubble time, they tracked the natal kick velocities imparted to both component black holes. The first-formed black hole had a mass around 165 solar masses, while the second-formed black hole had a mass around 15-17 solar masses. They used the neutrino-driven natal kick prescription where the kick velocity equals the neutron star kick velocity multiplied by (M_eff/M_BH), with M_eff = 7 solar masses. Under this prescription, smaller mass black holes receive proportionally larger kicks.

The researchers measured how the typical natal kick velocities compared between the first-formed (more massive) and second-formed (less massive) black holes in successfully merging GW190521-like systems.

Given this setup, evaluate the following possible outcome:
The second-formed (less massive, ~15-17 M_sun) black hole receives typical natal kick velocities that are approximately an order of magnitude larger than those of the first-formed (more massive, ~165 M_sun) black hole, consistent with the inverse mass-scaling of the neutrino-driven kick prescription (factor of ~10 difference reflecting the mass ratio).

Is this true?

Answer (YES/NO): NO